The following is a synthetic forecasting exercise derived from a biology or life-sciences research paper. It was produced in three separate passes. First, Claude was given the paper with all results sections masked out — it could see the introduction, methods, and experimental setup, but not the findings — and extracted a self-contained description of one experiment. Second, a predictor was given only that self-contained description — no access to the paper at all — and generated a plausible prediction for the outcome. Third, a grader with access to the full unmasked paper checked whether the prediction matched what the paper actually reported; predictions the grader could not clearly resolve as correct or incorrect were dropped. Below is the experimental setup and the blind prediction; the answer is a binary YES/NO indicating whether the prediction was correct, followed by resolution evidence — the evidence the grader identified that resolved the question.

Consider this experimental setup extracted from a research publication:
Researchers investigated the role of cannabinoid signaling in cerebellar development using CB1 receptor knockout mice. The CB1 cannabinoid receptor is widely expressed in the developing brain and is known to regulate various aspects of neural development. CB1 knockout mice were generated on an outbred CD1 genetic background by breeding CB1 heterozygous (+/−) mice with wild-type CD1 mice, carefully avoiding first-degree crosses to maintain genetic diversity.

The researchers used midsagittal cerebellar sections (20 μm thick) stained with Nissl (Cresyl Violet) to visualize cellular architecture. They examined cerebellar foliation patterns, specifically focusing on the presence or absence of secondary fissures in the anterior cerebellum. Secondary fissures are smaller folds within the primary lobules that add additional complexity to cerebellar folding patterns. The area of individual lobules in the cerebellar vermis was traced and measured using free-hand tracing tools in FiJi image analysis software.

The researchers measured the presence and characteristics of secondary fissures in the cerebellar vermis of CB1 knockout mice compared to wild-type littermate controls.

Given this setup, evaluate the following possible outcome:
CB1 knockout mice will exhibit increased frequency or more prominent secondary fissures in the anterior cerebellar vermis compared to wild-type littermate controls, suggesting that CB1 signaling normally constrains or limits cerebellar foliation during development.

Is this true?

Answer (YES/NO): YES